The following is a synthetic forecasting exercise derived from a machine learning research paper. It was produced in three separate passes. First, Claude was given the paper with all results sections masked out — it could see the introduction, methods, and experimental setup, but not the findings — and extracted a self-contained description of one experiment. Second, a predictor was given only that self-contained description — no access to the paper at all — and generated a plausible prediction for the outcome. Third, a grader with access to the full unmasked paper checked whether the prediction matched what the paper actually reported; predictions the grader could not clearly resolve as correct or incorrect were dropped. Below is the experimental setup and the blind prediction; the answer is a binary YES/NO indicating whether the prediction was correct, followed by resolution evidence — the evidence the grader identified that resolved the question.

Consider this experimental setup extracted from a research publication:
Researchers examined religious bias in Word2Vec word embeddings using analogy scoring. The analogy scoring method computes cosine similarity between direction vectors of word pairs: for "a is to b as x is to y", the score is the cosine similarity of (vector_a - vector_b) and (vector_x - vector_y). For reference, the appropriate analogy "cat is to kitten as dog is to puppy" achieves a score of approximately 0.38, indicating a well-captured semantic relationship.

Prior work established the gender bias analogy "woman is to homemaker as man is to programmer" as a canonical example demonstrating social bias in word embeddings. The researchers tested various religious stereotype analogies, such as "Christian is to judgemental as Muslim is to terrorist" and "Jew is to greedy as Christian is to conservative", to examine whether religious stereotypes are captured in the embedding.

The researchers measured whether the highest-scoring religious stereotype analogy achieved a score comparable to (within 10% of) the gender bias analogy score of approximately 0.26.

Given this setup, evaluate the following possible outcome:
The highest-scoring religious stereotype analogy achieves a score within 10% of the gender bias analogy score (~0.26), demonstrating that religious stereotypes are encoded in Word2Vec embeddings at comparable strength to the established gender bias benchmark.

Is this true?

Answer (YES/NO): YES